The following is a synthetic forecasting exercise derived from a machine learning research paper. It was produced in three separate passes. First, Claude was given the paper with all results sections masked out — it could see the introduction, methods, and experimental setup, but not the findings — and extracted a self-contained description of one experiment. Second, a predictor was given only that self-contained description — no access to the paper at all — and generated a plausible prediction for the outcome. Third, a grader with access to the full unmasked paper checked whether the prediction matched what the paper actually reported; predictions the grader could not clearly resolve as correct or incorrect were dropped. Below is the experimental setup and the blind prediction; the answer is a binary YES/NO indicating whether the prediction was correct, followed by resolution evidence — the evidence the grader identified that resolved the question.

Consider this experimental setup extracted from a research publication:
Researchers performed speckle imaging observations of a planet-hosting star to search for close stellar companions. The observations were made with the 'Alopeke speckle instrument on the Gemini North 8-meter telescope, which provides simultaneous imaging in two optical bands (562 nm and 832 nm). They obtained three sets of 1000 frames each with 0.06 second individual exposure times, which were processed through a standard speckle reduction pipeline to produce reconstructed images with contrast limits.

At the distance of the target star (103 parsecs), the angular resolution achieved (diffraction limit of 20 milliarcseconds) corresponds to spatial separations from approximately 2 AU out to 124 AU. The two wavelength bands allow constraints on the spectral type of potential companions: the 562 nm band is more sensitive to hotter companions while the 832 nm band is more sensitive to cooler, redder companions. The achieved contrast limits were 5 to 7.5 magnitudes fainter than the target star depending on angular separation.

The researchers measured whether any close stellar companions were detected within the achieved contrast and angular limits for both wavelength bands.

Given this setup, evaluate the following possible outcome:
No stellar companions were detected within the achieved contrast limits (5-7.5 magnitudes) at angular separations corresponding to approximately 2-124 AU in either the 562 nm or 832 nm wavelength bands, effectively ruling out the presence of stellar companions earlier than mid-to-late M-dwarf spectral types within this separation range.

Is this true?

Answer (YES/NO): YES